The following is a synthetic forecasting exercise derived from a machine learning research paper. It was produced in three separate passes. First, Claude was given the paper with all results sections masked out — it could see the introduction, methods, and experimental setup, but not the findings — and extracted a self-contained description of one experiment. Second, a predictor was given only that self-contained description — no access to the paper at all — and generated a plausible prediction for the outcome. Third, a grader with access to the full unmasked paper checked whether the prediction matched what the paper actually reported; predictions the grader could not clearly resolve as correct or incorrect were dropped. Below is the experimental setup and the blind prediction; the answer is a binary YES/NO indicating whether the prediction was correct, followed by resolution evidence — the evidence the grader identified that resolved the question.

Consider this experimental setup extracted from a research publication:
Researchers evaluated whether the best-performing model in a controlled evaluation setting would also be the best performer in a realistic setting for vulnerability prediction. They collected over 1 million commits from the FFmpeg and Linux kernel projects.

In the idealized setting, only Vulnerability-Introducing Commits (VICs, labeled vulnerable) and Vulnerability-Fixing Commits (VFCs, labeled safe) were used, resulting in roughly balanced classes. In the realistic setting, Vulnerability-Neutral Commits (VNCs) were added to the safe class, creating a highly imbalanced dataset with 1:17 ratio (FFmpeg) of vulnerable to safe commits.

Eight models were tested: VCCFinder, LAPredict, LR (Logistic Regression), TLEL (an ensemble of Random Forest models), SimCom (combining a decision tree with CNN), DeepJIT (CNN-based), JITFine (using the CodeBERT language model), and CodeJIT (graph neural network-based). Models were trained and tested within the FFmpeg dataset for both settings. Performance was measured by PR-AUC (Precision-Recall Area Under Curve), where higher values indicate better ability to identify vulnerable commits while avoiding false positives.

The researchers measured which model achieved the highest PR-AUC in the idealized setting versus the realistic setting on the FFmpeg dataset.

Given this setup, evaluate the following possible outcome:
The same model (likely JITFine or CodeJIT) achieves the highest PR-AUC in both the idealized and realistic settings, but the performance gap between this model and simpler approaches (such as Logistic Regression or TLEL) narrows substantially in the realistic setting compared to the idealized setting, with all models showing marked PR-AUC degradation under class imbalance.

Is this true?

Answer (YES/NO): NO